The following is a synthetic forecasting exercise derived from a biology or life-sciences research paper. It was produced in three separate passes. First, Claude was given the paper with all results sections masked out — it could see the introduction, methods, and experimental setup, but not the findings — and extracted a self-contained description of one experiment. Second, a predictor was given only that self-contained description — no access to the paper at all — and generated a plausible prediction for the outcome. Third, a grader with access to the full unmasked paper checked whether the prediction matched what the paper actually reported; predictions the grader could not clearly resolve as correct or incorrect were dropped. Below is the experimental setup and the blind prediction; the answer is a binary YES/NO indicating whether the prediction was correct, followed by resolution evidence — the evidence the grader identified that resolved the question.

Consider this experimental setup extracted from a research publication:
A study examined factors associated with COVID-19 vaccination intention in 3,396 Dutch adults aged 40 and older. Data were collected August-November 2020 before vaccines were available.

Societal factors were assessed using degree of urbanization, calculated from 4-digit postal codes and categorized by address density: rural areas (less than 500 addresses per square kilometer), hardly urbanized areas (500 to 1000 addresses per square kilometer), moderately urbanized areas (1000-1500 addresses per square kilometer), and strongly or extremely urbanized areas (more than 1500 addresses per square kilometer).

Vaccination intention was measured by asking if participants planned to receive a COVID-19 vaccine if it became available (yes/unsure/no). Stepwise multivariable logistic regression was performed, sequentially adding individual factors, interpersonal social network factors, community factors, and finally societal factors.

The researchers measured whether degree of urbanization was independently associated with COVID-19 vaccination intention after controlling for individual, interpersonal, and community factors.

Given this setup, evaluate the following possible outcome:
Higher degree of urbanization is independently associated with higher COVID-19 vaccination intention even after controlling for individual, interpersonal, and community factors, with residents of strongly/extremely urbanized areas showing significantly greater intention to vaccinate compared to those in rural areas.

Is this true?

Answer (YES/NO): NO